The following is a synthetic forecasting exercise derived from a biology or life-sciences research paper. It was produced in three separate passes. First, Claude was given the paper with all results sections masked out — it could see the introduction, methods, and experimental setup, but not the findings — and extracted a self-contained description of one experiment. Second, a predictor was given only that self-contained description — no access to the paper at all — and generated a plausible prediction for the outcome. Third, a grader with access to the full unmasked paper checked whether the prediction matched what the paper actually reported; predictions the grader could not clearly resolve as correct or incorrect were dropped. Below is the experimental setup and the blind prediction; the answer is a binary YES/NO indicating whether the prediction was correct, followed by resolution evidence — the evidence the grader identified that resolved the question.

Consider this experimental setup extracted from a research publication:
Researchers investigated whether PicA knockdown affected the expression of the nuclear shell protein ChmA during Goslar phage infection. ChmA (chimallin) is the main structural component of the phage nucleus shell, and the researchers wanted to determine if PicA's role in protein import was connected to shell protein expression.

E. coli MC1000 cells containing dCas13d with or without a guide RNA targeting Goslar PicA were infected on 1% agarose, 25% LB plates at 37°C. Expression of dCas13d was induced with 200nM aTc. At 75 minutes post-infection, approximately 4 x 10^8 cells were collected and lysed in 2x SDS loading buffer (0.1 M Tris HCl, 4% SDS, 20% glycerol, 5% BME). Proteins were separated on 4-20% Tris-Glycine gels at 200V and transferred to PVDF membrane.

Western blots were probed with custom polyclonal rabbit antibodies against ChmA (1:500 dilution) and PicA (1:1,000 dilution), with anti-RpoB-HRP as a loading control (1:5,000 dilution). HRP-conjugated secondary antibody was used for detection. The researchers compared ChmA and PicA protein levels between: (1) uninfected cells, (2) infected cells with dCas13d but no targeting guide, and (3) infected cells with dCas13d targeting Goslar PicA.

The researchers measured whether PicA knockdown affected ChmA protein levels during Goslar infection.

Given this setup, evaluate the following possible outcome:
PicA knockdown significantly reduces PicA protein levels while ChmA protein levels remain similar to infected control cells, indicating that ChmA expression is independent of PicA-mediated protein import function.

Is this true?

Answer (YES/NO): YES